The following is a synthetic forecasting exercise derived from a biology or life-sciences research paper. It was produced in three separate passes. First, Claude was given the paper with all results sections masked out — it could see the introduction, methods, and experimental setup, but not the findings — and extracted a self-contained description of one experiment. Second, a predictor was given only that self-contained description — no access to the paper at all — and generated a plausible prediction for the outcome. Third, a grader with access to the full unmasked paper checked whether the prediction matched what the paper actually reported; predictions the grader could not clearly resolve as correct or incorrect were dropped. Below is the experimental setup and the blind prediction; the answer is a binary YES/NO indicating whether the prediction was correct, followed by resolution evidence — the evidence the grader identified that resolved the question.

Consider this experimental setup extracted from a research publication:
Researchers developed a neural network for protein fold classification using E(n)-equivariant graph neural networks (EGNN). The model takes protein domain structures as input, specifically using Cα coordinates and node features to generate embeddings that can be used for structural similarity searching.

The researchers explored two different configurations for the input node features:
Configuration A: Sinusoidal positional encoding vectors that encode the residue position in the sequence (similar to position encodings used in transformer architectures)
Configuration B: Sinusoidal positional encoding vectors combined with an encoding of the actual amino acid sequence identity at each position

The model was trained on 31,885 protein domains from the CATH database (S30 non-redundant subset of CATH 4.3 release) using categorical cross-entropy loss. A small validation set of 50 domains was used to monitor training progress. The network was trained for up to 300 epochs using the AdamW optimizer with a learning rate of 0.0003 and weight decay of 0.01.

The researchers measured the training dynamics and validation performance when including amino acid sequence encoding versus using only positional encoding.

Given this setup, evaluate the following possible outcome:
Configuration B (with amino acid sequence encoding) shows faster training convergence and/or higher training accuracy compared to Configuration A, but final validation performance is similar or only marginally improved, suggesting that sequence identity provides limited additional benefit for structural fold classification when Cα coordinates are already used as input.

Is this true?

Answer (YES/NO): NO